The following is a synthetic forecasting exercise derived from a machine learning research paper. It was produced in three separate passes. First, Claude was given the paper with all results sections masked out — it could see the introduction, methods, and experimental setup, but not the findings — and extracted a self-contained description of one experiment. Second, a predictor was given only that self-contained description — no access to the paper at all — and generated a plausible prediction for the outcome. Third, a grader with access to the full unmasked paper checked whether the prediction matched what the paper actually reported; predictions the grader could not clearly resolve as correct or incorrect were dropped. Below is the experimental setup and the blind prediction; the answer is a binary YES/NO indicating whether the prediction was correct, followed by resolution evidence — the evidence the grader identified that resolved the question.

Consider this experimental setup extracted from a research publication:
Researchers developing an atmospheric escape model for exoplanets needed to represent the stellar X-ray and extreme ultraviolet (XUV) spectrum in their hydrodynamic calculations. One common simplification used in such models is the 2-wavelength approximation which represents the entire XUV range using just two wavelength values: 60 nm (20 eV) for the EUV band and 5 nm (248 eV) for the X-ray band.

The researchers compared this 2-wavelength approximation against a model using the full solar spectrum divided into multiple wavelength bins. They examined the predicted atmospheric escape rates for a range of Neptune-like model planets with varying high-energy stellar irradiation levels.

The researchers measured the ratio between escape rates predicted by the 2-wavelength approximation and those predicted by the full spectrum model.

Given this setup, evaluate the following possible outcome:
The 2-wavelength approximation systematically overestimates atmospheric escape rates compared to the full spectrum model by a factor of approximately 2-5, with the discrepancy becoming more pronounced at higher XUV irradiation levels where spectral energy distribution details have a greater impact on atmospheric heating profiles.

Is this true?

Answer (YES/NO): NO